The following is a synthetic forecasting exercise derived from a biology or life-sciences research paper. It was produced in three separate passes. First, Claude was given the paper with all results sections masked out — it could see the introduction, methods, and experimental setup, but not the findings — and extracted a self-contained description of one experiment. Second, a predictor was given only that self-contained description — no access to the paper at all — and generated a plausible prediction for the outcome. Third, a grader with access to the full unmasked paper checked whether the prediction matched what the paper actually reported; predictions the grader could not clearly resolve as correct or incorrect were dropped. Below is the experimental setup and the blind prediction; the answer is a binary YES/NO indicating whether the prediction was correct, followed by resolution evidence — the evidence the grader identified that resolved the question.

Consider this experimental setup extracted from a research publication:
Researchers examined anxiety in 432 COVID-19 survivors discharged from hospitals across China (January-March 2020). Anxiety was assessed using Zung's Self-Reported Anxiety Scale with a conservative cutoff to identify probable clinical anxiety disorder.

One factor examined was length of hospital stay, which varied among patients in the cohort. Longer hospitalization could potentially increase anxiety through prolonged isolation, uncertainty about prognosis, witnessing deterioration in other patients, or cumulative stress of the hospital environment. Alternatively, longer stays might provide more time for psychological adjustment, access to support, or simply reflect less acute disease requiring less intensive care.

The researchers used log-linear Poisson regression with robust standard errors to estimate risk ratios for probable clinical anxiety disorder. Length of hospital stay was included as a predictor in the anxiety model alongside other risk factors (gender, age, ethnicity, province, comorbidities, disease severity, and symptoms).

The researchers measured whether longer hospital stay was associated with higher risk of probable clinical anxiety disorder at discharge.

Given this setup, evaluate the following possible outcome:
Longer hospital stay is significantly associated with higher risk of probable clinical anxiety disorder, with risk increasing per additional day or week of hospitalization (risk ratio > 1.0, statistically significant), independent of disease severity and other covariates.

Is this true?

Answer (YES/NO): NO